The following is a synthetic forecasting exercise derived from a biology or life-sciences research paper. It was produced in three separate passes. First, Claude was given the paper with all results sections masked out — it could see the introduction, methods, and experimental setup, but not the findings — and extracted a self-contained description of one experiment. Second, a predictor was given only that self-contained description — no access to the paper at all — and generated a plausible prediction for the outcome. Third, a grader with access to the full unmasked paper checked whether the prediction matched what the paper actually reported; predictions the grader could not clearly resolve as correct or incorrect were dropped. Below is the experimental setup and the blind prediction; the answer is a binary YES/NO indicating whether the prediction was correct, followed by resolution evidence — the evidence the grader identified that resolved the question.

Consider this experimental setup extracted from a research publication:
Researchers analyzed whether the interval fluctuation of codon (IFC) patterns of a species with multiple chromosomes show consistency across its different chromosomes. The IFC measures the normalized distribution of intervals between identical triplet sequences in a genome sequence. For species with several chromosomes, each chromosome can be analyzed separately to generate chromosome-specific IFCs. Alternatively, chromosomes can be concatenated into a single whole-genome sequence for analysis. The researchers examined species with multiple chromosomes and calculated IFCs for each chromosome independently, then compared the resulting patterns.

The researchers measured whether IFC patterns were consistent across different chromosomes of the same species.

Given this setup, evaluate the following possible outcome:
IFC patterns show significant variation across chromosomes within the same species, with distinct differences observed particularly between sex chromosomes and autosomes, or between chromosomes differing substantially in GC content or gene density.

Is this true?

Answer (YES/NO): NO